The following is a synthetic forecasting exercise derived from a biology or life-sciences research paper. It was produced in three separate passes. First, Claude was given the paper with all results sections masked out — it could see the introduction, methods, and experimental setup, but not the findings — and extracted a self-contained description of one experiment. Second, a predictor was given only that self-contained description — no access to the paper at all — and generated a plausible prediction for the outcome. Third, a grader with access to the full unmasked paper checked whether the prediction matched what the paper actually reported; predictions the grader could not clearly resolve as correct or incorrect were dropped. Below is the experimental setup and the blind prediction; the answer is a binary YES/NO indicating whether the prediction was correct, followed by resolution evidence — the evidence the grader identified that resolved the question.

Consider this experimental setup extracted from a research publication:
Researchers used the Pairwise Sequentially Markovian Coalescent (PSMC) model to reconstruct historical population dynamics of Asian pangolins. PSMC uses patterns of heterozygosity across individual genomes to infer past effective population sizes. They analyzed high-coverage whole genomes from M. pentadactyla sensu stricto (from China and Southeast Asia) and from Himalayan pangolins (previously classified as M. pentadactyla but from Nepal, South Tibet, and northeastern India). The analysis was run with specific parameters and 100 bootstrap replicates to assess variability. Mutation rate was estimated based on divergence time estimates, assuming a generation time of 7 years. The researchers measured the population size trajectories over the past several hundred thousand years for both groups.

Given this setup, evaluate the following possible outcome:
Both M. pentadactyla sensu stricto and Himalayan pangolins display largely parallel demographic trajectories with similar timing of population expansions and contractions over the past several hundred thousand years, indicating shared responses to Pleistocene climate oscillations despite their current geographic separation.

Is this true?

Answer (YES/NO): NO